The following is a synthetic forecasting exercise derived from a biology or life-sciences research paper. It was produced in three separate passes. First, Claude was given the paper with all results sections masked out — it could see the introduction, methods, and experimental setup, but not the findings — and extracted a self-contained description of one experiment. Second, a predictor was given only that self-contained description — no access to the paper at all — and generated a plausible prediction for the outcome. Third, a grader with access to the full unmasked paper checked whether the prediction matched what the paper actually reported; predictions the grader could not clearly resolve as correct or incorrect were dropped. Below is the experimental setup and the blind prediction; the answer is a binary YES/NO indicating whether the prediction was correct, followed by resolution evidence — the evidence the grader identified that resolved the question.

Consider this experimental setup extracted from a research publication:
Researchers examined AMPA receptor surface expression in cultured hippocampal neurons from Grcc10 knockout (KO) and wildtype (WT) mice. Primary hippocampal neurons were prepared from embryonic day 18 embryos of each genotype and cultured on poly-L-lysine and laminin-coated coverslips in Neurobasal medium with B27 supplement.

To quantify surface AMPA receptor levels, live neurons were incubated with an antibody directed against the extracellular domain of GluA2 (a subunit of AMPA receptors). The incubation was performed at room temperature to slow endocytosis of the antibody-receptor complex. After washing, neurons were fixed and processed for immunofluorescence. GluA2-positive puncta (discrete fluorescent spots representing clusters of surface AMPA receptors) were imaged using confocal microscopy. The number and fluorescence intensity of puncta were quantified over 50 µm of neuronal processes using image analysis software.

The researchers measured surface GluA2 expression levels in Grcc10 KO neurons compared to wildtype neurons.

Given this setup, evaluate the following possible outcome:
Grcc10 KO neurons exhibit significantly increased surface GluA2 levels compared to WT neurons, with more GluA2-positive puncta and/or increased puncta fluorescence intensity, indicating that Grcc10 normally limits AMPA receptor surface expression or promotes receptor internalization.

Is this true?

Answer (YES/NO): YES